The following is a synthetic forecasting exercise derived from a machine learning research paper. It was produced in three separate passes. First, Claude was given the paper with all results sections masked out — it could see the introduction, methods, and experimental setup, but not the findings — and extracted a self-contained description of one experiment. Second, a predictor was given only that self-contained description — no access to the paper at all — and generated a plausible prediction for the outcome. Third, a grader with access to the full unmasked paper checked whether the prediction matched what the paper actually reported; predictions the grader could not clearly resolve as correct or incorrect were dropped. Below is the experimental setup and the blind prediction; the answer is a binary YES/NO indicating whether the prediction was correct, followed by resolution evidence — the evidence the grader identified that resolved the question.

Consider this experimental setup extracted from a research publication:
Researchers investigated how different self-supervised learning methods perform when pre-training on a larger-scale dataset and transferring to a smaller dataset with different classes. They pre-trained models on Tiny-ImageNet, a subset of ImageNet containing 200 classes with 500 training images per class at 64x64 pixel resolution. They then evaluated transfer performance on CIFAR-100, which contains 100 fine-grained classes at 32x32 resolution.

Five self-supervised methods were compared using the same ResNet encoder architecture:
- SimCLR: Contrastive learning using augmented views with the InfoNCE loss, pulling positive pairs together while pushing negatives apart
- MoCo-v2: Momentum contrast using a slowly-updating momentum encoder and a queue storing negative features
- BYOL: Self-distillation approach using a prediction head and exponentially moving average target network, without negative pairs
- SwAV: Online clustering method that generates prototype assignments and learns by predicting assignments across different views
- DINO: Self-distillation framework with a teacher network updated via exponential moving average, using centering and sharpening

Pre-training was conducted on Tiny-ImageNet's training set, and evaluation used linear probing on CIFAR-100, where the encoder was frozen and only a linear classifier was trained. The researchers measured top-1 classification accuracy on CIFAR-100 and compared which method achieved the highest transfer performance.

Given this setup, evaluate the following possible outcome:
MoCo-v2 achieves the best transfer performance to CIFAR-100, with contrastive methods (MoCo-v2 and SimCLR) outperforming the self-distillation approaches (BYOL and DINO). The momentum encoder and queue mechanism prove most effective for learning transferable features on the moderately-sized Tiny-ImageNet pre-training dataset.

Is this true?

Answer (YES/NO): NO